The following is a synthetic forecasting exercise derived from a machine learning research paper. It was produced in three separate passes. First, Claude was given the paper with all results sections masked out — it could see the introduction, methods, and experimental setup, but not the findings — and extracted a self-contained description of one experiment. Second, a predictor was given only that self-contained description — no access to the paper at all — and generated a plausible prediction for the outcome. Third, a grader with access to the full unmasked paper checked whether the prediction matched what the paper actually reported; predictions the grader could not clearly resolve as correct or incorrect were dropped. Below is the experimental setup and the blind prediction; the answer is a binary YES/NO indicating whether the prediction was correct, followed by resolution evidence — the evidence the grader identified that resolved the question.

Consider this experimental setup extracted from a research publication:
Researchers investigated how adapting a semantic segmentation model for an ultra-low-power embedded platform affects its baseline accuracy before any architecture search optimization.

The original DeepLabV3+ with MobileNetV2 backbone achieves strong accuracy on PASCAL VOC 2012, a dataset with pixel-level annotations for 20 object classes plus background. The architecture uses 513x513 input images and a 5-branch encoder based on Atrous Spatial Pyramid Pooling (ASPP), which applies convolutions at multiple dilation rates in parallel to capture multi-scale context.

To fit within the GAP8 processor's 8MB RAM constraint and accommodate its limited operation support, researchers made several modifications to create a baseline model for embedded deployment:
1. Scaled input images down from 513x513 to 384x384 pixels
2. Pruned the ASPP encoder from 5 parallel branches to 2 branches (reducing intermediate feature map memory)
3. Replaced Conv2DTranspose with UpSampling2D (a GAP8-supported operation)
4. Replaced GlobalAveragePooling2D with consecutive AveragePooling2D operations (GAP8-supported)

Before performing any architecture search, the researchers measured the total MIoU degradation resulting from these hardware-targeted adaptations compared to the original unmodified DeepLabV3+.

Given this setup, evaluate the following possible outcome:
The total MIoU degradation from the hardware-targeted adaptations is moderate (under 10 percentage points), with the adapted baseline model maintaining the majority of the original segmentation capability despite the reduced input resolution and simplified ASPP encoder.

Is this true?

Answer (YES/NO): YES